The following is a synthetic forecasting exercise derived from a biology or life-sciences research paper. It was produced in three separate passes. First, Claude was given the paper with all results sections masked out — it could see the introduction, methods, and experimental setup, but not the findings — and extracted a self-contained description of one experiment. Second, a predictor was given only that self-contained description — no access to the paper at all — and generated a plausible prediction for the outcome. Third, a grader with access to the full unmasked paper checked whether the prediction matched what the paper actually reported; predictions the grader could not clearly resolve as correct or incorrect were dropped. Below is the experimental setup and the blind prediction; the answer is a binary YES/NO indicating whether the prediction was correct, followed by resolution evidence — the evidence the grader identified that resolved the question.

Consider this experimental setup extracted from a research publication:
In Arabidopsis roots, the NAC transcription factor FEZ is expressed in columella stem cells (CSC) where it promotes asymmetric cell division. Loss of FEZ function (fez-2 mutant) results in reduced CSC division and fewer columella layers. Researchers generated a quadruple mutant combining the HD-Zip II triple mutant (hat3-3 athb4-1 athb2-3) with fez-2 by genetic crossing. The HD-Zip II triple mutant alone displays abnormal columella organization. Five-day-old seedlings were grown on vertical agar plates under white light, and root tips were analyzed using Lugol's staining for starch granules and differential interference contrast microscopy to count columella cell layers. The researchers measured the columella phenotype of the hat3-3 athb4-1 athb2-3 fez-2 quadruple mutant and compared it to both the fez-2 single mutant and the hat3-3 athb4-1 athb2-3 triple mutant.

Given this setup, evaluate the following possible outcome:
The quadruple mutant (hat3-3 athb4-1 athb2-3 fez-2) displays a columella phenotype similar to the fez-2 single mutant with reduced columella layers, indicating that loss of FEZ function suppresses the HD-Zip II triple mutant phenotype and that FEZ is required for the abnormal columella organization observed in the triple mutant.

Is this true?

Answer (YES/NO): YES